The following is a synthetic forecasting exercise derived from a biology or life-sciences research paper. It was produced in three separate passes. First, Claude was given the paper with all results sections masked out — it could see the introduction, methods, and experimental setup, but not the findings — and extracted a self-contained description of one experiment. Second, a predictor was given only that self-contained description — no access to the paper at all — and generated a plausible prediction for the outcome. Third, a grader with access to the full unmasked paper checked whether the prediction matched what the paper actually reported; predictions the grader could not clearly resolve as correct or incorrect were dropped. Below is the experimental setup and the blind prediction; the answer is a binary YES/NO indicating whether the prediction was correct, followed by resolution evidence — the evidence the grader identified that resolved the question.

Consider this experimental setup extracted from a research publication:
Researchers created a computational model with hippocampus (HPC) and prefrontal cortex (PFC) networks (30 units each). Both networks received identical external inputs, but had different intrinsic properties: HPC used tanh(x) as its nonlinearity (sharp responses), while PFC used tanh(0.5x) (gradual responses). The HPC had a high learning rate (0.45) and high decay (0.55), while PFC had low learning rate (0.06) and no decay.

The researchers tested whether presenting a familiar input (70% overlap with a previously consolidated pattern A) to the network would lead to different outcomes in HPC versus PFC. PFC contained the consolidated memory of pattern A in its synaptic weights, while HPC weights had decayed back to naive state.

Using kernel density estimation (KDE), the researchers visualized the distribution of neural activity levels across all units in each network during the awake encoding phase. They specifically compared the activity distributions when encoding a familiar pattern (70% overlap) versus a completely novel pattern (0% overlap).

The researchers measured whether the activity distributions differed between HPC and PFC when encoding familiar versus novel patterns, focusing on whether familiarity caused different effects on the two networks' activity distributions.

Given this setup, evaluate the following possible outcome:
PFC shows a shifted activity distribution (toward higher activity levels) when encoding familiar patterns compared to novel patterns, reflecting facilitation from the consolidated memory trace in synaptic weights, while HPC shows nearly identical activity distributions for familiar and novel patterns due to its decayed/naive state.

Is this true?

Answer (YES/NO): NO